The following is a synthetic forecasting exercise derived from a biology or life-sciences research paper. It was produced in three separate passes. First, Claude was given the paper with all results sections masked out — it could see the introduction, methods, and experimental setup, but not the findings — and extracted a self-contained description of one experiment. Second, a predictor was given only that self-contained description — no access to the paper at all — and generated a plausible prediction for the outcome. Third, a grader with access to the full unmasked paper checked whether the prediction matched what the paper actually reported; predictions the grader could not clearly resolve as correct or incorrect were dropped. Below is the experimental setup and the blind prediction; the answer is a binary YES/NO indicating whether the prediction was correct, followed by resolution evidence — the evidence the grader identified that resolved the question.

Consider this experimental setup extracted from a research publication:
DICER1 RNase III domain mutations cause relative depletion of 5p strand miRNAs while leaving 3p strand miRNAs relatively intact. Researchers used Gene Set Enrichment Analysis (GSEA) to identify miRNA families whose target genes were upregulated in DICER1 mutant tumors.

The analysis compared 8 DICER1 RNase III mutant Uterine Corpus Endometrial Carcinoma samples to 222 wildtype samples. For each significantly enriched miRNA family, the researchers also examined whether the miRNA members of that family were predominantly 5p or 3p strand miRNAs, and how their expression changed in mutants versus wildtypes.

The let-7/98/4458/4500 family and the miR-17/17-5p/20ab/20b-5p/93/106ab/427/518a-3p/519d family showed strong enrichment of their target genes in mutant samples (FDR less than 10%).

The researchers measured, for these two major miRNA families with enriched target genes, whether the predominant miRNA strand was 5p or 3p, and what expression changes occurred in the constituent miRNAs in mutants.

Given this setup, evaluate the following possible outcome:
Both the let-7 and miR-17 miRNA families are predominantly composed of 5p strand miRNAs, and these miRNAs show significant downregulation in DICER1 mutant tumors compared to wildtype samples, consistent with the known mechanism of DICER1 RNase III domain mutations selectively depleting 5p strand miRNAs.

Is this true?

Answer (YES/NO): YES